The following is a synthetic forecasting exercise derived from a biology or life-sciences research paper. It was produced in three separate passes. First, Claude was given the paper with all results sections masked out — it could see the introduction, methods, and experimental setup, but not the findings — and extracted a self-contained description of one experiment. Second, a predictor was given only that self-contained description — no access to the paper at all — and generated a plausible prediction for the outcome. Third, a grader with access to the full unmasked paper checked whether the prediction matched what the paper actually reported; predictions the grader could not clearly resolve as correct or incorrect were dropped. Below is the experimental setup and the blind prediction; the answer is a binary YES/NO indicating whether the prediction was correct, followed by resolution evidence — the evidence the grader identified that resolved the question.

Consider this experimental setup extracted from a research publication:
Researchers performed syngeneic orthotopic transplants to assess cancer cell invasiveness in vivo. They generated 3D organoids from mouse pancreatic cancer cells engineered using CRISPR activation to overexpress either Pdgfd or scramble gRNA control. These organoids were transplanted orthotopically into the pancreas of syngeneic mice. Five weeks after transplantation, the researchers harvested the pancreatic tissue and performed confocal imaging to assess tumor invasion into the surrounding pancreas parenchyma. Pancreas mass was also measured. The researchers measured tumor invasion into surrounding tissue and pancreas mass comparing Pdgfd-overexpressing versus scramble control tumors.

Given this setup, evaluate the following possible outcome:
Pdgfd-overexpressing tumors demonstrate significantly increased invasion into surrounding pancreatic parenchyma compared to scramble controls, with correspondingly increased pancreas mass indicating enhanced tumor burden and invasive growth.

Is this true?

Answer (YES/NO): YES